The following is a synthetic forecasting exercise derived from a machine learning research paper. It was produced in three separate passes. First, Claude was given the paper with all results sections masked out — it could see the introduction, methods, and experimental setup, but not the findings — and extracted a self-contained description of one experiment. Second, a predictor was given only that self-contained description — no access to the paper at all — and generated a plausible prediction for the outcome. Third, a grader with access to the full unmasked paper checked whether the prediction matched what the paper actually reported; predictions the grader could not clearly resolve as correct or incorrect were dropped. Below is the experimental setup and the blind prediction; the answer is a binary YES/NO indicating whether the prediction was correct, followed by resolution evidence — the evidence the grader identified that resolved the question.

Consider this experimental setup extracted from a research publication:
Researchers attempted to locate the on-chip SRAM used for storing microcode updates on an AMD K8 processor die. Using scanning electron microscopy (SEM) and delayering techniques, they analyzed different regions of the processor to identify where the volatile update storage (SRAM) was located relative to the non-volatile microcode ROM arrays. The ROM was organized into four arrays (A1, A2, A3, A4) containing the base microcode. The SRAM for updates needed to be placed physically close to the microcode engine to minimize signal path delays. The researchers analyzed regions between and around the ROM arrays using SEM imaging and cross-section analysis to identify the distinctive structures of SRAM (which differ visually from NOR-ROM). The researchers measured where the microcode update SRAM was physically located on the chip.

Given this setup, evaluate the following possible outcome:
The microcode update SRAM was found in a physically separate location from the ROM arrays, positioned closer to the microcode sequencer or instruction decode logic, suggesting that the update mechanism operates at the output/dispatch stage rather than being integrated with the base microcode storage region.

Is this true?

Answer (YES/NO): NO